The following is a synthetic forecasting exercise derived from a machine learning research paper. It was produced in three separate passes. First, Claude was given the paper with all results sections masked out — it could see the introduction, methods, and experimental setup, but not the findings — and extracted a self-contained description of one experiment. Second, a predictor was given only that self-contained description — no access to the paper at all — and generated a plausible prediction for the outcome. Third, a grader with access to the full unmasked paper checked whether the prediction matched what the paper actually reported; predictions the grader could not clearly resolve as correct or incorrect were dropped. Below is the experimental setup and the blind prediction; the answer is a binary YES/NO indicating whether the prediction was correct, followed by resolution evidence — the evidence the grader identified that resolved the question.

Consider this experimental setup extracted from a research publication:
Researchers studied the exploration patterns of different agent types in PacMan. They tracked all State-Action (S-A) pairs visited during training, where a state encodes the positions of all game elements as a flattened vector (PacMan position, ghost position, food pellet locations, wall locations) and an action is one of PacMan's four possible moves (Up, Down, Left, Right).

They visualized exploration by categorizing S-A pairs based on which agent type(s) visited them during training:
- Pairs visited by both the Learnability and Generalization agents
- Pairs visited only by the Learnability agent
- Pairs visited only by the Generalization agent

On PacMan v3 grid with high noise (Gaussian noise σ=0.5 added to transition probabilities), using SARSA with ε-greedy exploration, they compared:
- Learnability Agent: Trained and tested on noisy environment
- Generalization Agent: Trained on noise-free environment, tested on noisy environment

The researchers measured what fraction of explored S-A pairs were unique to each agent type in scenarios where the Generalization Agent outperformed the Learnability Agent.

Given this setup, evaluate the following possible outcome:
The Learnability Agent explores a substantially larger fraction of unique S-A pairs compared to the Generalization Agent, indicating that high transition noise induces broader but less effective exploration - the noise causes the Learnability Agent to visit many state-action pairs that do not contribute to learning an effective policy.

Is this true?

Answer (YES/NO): NO